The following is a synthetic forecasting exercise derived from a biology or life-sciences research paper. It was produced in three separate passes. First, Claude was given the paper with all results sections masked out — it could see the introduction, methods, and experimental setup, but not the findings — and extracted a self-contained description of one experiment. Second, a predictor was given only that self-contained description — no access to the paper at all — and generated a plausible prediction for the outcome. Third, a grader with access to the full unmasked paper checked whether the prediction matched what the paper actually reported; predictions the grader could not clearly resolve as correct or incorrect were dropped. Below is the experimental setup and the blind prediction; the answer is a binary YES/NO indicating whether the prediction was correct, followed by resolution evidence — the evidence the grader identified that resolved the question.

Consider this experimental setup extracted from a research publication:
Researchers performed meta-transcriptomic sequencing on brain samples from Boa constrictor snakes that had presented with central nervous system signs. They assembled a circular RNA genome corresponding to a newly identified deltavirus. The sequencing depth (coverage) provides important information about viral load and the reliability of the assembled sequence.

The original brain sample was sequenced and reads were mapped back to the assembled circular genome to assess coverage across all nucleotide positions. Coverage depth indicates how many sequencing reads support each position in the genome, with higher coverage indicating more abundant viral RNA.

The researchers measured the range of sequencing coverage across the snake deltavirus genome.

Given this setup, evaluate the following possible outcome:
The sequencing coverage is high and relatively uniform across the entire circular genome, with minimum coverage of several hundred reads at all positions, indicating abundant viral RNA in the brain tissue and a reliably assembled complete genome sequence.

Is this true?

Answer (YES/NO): NO